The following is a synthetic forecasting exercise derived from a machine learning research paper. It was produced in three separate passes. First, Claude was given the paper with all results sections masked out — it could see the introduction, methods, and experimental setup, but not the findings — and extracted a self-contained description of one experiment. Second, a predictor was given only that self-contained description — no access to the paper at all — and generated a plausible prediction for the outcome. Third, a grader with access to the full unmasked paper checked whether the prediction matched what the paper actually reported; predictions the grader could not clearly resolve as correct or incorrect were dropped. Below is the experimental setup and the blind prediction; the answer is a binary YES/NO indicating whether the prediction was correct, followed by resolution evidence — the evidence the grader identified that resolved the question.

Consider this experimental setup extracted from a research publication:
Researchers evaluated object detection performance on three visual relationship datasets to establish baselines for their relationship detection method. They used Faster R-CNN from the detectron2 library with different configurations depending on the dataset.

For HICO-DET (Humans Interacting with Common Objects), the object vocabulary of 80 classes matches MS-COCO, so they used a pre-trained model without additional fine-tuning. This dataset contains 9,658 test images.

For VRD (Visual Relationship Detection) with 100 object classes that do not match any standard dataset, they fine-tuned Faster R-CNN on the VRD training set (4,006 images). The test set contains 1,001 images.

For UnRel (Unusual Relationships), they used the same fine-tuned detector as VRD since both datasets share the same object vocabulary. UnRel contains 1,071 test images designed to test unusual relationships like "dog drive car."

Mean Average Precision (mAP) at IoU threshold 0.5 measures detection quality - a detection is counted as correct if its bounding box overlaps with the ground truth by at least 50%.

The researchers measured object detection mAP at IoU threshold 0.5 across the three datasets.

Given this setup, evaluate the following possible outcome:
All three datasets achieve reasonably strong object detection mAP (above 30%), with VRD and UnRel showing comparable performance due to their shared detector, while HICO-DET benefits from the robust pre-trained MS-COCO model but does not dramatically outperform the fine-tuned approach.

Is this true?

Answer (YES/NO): NO